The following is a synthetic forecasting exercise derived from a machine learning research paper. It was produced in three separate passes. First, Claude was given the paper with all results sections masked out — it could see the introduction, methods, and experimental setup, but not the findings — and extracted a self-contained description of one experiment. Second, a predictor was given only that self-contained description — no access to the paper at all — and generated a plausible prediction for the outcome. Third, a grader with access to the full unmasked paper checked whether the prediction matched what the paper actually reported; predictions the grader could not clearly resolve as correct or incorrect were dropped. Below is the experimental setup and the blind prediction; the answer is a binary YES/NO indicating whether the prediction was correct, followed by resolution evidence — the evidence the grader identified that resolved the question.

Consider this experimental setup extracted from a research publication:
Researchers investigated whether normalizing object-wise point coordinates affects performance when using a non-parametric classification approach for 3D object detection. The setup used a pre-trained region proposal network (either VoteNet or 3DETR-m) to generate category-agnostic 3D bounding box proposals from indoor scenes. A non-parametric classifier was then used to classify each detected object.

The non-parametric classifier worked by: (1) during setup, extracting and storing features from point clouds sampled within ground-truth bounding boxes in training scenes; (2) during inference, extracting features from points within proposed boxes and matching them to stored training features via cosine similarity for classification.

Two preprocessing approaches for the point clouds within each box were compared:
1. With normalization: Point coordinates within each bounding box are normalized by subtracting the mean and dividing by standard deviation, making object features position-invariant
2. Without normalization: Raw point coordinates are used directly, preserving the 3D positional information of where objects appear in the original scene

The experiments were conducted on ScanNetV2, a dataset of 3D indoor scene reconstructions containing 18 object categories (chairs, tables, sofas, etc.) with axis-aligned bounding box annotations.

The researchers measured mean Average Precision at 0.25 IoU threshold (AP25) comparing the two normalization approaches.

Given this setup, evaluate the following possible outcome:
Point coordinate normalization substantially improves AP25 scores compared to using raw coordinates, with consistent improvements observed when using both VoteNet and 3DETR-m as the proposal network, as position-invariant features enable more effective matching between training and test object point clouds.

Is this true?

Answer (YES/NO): NO